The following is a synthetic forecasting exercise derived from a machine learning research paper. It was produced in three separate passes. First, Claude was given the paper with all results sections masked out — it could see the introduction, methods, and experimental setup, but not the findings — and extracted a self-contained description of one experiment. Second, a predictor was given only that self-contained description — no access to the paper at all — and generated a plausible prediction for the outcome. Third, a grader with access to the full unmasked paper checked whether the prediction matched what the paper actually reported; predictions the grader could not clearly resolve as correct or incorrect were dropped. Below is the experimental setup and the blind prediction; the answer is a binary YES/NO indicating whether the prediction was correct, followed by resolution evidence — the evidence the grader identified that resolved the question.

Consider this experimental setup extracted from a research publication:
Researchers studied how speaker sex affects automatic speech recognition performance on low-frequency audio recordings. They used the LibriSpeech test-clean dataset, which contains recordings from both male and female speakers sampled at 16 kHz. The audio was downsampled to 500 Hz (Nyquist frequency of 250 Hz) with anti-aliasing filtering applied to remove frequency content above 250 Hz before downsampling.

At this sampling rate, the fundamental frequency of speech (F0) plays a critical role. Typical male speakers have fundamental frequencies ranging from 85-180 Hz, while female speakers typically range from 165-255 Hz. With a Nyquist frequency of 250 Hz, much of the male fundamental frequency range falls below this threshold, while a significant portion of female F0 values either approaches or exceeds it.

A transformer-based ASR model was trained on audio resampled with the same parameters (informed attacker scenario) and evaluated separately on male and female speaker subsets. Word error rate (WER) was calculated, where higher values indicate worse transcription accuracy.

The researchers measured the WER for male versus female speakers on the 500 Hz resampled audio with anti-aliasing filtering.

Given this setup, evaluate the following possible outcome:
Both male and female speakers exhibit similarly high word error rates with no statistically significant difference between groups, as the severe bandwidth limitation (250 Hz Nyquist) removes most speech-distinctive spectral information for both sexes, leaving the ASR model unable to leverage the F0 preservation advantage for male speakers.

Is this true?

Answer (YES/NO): NO